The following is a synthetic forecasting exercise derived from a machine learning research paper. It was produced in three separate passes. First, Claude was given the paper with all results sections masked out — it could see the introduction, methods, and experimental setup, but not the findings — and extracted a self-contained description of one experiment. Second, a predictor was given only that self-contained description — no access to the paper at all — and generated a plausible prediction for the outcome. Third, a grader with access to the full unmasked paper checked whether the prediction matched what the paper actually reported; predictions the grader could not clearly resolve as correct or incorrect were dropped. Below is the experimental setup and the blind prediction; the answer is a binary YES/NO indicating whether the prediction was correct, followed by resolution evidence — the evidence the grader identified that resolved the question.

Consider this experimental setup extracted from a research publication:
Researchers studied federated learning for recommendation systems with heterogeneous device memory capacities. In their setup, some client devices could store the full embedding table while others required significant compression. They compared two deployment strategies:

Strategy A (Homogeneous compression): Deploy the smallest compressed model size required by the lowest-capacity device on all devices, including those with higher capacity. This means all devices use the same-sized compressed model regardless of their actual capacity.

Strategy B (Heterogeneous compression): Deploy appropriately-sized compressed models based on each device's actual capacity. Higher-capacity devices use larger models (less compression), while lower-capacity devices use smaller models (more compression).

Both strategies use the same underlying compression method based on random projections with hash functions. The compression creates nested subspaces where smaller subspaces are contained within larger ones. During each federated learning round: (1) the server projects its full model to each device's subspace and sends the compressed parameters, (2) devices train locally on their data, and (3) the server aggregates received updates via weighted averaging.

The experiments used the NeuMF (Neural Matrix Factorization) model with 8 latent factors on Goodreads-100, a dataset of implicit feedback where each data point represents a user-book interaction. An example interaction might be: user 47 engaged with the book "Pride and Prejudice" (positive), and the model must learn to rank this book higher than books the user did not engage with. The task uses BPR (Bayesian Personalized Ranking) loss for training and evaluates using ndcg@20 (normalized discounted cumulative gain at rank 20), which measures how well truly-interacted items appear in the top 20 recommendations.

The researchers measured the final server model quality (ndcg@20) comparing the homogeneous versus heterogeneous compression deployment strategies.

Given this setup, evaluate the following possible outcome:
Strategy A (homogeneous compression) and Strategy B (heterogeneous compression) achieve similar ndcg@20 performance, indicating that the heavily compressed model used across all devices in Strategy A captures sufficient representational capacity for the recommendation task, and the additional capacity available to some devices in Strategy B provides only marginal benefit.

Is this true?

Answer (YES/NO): NO